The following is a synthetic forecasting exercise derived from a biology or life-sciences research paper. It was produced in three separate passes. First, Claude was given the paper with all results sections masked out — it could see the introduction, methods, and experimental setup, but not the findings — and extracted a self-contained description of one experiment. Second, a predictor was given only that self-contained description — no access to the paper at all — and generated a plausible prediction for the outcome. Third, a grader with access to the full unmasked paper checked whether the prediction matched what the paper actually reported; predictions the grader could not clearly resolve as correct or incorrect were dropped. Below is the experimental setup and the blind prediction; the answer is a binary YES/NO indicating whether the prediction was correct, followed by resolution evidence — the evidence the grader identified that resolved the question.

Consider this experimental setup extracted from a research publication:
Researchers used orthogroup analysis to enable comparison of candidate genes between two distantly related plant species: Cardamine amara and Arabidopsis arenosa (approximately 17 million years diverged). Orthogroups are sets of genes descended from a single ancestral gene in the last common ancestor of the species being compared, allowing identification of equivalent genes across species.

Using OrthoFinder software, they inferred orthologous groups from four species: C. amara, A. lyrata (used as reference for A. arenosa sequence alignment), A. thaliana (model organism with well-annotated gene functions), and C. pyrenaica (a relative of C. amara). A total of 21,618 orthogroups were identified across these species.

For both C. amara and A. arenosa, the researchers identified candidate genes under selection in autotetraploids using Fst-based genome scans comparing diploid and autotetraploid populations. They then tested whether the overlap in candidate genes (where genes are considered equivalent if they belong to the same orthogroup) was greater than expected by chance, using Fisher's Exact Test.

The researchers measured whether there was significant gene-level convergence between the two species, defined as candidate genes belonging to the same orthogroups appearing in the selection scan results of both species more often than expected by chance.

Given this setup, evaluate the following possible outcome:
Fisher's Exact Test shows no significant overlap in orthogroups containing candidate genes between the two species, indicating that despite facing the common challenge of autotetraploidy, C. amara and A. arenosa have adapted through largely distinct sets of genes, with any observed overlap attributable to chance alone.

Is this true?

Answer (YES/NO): YES